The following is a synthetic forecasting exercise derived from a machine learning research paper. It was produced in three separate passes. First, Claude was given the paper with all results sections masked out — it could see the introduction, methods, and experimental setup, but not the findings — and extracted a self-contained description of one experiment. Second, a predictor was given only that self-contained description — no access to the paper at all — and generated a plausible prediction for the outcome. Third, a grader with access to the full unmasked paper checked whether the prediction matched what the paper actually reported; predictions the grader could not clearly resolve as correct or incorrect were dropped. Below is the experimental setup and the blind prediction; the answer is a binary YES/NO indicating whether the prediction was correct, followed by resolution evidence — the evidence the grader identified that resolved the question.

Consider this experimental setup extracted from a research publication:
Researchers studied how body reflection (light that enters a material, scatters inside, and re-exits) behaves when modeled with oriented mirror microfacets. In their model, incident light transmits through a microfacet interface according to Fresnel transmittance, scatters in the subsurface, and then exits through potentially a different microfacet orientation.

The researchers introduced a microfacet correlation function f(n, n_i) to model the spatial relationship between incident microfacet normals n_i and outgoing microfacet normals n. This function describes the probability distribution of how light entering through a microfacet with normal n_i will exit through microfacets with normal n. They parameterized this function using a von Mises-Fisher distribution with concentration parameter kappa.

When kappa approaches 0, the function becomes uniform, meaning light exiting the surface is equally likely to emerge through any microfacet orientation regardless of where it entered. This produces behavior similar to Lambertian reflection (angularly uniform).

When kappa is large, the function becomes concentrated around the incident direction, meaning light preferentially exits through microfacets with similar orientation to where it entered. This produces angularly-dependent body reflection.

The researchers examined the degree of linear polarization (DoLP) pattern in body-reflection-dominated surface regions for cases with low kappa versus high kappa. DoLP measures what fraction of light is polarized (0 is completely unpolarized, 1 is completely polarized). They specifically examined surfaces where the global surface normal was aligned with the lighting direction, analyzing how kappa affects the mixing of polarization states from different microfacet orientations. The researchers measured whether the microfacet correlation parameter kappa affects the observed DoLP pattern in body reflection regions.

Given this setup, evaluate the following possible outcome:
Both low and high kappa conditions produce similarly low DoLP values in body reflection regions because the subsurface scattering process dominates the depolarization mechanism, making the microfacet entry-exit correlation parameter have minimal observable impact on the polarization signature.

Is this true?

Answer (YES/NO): NO